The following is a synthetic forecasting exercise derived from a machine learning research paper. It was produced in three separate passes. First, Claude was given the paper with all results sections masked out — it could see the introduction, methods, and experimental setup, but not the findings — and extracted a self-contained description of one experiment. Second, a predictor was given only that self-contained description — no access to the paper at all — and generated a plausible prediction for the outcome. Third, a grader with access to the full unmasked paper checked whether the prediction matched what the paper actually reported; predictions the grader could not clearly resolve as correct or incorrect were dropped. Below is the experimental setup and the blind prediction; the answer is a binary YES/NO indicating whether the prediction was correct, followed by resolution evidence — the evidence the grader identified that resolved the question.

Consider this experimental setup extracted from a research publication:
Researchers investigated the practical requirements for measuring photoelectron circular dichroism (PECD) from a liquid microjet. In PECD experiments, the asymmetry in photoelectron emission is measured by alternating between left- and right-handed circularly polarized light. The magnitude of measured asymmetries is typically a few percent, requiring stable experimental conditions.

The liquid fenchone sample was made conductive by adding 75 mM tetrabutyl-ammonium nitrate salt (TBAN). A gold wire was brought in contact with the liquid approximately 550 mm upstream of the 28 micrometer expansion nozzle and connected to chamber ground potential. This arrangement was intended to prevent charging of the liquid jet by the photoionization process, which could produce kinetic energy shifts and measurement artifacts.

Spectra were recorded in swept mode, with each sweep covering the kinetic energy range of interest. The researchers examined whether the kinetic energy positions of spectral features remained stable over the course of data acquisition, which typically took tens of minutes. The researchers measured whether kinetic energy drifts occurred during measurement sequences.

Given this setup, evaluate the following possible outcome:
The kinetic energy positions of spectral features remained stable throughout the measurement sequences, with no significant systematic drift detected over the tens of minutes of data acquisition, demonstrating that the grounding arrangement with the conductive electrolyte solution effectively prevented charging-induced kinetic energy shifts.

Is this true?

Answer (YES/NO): NO